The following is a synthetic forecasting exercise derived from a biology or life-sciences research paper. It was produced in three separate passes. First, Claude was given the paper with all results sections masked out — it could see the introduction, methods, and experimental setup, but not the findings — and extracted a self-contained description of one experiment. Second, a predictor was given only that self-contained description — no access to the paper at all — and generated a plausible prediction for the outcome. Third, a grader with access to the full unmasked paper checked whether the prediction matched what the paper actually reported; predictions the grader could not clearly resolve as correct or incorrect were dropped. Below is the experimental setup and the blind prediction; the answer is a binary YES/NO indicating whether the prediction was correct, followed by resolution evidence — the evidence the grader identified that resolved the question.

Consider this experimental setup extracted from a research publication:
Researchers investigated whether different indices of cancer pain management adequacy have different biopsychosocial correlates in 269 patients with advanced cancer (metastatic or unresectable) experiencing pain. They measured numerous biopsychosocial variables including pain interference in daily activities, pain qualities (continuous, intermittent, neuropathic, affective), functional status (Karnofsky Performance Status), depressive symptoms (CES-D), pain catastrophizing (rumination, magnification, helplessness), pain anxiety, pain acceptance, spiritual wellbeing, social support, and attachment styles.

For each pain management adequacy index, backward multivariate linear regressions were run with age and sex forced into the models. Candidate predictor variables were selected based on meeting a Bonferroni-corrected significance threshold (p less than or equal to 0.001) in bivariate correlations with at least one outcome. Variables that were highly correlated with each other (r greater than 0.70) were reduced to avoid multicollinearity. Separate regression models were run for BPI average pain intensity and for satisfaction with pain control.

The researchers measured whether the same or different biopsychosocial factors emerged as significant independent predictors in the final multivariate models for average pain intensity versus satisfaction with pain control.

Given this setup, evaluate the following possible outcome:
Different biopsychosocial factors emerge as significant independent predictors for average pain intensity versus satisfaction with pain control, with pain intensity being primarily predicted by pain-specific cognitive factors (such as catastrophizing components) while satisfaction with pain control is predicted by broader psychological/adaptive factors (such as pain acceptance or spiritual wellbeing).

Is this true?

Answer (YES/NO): NO